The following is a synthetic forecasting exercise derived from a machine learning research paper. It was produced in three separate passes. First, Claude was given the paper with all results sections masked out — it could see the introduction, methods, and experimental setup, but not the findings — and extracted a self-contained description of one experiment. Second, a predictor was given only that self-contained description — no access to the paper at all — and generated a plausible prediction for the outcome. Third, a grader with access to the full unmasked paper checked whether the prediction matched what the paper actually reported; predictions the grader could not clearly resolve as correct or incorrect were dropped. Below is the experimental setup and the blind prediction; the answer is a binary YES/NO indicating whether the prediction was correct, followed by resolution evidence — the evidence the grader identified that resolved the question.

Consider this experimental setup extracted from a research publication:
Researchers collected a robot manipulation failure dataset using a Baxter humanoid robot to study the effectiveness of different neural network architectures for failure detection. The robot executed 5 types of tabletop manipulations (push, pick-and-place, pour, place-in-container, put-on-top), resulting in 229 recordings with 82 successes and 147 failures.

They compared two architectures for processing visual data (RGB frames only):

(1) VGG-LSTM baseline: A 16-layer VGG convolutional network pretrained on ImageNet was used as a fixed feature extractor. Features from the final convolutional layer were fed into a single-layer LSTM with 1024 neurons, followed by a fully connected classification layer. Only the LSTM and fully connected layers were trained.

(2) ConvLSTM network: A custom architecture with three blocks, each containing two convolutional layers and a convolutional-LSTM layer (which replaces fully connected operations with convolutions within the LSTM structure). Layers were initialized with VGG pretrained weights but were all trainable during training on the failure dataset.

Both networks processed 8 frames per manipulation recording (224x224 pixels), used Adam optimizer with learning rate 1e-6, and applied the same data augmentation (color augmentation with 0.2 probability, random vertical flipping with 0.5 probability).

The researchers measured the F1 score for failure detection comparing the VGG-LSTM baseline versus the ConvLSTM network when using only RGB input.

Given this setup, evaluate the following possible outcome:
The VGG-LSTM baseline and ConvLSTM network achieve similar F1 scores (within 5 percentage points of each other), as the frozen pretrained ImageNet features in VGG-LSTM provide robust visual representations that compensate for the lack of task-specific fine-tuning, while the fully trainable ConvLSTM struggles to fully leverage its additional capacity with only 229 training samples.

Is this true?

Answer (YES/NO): NO